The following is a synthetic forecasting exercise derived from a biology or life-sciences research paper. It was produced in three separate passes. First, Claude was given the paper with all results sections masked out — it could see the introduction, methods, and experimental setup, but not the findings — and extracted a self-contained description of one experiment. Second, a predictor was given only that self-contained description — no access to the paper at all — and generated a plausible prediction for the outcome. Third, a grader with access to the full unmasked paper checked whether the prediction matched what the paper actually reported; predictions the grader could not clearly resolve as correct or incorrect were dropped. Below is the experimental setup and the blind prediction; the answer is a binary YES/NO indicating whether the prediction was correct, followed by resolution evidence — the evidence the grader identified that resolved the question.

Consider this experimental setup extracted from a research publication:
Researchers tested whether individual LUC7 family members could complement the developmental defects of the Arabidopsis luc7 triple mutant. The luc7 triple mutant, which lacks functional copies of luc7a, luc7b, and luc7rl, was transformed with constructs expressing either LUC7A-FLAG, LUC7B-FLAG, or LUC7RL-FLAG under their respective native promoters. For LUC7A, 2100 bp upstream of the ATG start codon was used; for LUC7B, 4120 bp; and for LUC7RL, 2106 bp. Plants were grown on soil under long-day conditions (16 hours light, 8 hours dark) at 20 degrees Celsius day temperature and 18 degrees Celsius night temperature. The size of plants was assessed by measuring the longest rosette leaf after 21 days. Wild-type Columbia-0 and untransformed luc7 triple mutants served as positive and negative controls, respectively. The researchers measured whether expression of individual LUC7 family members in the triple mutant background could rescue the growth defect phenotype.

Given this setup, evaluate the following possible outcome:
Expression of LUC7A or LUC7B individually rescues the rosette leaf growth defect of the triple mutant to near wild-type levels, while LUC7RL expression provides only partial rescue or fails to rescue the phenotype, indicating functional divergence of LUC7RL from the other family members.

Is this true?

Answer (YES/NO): NO